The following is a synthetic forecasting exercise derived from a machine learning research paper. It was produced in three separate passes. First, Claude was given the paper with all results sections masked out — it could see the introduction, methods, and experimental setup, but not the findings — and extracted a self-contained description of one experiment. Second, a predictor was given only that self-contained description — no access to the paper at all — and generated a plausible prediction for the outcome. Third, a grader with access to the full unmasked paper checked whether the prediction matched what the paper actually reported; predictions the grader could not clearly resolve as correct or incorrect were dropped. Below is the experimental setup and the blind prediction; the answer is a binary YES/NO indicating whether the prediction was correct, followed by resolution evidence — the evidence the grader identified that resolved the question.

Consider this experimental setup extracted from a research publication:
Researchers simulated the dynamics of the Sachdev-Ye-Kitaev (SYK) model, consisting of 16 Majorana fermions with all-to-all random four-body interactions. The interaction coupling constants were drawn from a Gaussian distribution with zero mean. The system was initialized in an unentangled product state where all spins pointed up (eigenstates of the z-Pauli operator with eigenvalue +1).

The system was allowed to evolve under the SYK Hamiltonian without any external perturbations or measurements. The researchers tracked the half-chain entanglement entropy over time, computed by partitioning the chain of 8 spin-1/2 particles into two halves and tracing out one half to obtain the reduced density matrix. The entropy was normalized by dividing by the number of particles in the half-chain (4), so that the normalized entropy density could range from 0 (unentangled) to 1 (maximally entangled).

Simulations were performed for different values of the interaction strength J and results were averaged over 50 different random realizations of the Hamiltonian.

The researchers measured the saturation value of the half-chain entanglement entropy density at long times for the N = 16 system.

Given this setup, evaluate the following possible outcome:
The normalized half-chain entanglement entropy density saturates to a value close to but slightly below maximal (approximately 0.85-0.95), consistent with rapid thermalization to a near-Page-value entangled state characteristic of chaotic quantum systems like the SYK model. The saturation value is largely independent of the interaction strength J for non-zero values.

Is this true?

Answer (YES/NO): NO